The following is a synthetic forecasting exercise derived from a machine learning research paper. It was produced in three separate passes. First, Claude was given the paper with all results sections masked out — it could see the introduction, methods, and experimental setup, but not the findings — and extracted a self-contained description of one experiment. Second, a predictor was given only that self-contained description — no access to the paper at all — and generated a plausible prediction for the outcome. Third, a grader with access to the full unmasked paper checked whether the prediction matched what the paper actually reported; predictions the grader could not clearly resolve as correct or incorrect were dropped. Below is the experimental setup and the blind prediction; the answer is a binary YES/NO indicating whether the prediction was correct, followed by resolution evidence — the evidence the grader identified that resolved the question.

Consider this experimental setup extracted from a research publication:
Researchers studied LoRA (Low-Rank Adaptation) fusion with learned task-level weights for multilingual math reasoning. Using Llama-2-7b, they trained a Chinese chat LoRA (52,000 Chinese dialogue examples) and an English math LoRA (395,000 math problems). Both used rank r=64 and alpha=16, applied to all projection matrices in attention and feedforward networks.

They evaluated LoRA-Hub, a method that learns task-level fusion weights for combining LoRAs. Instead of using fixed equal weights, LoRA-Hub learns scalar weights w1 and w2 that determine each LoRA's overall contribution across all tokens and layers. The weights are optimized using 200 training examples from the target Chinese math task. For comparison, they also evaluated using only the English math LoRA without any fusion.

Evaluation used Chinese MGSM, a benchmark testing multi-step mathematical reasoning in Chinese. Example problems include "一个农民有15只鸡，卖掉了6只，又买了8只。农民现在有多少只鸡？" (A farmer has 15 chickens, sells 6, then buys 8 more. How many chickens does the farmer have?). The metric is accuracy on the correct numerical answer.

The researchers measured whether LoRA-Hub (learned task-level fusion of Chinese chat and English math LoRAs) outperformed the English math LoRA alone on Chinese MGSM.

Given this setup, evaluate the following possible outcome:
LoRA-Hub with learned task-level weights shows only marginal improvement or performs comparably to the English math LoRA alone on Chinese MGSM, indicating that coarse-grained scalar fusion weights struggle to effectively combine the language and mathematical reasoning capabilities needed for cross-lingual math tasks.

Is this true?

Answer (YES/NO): NO